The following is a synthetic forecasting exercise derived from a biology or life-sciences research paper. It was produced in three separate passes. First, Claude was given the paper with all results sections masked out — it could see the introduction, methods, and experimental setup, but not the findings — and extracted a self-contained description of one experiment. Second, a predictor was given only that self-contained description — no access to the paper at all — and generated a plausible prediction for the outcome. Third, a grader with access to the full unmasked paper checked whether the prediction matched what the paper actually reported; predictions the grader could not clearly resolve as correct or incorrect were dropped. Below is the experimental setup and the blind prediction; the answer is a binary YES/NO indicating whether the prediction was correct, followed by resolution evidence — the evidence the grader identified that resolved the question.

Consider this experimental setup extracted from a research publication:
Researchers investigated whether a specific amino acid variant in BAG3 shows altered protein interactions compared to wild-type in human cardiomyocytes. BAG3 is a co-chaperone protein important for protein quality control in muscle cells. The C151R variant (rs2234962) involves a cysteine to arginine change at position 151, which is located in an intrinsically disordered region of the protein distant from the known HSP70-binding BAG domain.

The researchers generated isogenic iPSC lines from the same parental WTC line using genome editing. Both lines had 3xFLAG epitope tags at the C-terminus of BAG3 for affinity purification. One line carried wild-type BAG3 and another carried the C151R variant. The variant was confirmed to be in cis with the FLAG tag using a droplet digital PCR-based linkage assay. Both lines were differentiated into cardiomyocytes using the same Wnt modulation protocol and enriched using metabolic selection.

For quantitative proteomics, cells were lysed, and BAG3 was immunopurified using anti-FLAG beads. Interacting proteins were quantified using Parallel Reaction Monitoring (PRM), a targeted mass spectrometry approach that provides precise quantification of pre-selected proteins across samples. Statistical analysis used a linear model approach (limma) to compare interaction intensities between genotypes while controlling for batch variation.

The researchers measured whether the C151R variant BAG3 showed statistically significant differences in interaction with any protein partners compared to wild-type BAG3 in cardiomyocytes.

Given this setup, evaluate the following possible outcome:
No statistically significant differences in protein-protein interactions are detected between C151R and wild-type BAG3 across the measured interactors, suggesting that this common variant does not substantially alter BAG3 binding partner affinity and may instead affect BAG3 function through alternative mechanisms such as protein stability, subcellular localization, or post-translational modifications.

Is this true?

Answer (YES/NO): NO